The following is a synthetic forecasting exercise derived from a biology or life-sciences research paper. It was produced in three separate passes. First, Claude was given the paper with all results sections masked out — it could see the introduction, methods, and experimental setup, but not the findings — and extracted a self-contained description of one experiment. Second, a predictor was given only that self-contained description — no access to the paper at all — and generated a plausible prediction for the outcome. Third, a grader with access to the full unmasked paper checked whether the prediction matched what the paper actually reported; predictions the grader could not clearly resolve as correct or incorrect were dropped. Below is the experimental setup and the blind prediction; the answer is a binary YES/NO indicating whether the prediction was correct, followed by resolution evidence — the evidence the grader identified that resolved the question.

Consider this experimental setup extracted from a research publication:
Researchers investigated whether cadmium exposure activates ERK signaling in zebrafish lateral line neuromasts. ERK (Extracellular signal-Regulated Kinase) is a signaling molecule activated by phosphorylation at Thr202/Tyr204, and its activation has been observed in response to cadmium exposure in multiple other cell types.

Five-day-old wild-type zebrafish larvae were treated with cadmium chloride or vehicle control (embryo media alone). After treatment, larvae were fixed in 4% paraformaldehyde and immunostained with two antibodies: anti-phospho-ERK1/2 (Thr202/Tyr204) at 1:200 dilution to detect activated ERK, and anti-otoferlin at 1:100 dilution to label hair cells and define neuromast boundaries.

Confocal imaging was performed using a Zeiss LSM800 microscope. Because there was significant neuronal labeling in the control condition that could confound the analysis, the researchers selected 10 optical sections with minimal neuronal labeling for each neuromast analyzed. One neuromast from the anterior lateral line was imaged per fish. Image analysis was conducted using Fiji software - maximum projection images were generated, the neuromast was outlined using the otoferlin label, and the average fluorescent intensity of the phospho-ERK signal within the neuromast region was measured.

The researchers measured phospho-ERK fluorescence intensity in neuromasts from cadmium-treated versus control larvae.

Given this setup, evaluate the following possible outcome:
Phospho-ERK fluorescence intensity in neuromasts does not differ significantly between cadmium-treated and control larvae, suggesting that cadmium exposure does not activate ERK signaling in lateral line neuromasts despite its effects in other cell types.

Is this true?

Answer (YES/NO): NO